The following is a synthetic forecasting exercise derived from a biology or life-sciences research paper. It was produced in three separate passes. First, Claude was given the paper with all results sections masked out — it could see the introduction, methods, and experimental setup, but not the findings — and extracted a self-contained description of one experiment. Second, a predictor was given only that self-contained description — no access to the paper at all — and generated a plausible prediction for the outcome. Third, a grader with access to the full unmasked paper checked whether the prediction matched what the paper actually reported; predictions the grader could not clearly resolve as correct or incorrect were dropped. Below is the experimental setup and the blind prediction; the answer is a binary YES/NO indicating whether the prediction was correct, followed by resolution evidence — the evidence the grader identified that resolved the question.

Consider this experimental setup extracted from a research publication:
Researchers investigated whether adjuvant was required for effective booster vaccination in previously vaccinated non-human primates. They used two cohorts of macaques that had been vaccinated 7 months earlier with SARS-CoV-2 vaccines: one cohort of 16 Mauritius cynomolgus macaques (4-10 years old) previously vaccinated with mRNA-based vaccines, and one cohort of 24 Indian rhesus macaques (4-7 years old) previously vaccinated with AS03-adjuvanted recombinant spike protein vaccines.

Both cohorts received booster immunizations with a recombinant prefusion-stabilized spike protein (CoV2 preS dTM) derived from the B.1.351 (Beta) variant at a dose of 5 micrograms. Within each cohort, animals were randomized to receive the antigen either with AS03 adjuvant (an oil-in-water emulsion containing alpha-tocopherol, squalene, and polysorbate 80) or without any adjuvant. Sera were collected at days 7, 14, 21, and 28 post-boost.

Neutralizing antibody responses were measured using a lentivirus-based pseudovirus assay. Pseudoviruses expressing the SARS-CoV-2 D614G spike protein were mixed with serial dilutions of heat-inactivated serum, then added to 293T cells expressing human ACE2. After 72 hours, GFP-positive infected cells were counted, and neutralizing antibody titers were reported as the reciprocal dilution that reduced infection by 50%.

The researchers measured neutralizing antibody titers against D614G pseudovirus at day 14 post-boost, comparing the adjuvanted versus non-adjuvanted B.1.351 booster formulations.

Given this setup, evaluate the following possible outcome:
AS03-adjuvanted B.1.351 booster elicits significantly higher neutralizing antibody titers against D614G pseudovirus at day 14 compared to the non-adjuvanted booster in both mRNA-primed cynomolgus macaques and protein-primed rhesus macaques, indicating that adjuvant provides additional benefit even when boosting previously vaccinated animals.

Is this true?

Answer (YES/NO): YES